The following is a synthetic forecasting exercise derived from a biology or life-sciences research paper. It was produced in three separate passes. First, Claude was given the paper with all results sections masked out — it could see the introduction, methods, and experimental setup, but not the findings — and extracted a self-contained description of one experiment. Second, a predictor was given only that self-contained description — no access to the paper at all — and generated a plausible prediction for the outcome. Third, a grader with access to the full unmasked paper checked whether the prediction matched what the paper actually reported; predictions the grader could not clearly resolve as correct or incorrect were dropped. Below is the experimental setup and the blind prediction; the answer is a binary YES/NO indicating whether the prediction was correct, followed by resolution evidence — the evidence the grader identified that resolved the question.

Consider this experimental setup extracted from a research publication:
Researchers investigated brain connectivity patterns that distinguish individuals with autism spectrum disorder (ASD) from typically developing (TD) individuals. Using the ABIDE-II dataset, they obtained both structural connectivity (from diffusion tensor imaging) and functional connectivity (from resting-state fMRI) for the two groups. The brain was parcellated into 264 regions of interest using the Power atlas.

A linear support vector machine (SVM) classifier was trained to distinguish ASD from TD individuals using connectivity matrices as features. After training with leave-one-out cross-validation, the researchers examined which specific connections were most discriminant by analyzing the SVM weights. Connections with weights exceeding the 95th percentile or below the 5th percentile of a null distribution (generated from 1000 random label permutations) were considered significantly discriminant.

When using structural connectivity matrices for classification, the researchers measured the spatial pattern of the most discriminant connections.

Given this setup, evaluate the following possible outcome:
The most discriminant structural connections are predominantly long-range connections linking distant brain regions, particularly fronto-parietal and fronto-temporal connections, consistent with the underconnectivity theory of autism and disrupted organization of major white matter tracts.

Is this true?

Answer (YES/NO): NO